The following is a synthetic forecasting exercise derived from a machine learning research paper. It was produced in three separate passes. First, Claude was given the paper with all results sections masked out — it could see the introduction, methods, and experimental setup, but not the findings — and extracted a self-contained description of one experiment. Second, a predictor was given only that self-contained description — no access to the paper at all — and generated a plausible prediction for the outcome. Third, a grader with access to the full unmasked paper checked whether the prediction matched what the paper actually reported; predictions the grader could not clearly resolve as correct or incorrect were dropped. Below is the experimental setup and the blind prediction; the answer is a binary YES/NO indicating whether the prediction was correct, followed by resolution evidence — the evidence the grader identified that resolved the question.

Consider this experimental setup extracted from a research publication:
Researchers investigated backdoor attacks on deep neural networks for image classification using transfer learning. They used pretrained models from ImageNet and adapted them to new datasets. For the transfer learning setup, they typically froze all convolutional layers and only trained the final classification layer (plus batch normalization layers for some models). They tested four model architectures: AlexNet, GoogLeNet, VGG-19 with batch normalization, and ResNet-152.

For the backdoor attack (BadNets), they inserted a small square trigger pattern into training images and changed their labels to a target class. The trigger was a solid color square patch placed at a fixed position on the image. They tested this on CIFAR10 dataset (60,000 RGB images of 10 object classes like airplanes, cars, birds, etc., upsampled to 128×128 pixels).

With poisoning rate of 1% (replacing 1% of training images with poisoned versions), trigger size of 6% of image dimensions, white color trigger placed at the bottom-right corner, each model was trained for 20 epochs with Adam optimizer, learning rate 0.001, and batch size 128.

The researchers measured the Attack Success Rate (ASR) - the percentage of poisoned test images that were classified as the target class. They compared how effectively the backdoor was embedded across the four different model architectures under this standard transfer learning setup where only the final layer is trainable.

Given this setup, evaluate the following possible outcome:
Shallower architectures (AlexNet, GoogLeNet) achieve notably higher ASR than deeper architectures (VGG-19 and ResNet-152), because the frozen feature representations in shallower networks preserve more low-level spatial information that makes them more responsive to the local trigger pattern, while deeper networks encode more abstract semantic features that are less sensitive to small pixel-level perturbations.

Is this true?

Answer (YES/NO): NO